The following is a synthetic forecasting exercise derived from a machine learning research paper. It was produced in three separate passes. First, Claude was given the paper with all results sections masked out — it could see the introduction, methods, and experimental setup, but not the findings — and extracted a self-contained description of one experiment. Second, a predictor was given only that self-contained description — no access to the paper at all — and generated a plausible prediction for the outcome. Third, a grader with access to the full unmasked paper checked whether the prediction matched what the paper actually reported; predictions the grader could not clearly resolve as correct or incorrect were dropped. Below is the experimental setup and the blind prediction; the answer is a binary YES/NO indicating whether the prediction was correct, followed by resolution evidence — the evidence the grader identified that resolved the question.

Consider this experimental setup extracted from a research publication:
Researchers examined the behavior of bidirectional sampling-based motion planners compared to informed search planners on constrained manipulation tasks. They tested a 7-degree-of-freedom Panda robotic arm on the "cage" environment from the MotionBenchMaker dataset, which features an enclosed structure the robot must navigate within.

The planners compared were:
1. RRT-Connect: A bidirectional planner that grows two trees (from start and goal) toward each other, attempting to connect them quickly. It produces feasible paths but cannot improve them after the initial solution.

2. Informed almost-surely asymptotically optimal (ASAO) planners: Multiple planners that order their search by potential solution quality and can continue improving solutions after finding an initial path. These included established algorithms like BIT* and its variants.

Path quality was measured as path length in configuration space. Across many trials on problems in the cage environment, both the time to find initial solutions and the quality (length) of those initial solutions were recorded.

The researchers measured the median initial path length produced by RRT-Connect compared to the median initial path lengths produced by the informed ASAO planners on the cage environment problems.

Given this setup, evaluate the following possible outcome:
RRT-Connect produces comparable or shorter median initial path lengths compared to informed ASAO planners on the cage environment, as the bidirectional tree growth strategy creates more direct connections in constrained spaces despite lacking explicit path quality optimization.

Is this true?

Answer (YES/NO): NO